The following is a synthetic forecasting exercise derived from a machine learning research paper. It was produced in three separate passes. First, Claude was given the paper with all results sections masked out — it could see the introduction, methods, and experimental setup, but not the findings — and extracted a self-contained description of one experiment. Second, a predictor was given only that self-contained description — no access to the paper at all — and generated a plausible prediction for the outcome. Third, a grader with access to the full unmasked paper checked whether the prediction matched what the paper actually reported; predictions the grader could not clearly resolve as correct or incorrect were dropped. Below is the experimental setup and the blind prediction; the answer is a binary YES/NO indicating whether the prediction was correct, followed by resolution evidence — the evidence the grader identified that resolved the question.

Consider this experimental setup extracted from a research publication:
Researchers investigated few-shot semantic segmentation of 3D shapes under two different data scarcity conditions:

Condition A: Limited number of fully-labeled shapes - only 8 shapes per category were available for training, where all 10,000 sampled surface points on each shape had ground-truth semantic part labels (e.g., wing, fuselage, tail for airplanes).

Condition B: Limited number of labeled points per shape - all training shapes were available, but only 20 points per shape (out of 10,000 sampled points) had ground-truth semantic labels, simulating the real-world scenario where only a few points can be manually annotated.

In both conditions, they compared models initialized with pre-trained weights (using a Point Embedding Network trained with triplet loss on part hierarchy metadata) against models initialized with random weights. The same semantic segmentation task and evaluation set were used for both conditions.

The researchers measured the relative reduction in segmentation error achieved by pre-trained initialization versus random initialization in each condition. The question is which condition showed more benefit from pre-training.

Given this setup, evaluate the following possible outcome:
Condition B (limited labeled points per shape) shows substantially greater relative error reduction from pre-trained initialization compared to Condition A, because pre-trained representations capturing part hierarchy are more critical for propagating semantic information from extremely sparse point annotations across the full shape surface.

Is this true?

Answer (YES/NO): NO